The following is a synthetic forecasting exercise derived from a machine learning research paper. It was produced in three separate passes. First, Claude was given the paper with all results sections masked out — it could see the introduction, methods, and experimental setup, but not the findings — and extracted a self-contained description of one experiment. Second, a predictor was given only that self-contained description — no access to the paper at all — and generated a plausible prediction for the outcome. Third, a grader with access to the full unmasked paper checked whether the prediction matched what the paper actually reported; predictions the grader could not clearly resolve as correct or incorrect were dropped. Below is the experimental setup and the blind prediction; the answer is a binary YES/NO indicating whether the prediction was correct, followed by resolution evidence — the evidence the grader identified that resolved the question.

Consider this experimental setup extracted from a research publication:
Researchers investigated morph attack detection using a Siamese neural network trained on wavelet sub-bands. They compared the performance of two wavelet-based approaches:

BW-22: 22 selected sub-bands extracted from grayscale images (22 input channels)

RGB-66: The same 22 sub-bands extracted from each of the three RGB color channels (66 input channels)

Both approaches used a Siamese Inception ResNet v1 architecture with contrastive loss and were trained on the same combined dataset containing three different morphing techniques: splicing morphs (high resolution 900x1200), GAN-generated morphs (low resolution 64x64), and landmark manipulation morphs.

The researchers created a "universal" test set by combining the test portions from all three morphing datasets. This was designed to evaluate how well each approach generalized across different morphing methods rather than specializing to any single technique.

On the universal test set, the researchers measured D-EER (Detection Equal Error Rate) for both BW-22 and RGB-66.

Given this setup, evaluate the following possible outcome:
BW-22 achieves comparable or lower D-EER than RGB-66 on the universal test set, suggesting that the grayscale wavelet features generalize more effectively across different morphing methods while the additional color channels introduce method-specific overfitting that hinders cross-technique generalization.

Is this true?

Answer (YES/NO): YES